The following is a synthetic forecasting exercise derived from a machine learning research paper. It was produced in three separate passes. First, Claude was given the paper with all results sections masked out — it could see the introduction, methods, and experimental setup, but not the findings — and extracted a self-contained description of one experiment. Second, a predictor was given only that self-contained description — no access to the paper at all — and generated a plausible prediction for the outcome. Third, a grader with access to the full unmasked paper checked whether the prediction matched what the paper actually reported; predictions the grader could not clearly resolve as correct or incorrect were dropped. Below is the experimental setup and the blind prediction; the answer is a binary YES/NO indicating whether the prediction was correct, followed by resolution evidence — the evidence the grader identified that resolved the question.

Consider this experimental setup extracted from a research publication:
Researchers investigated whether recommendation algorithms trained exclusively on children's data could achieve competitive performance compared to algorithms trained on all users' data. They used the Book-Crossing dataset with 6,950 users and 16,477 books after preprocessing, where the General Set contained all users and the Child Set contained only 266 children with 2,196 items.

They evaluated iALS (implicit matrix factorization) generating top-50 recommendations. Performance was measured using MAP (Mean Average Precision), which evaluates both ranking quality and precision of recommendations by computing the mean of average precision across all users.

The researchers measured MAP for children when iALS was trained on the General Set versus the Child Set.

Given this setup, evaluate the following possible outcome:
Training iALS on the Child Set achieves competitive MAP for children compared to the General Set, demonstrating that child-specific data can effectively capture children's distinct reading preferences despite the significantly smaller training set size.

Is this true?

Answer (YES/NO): NO